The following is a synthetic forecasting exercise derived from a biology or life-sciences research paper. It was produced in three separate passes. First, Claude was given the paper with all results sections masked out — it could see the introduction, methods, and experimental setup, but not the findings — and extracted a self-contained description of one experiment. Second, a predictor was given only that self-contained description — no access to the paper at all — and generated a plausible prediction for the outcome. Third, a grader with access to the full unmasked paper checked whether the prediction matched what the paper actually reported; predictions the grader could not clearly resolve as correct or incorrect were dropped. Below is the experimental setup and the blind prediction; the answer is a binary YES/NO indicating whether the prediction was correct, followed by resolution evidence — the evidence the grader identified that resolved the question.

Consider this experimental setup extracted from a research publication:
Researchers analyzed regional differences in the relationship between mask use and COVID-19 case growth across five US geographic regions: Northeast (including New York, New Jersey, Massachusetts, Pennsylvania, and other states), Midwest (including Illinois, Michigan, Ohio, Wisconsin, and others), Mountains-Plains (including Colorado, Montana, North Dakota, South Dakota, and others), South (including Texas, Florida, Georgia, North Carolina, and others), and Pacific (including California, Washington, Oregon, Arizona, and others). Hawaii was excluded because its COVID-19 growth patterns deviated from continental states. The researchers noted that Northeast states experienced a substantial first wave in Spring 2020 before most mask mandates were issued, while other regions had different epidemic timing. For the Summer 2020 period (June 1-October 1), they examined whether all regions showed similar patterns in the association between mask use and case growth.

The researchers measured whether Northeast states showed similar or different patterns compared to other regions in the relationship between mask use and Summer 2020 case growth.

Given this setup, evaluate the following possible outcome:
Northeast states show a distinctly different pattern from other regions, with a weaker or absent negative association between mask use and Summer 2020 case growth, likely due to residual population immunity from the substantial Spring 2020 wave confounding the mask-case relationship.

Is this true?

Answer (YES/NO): NO